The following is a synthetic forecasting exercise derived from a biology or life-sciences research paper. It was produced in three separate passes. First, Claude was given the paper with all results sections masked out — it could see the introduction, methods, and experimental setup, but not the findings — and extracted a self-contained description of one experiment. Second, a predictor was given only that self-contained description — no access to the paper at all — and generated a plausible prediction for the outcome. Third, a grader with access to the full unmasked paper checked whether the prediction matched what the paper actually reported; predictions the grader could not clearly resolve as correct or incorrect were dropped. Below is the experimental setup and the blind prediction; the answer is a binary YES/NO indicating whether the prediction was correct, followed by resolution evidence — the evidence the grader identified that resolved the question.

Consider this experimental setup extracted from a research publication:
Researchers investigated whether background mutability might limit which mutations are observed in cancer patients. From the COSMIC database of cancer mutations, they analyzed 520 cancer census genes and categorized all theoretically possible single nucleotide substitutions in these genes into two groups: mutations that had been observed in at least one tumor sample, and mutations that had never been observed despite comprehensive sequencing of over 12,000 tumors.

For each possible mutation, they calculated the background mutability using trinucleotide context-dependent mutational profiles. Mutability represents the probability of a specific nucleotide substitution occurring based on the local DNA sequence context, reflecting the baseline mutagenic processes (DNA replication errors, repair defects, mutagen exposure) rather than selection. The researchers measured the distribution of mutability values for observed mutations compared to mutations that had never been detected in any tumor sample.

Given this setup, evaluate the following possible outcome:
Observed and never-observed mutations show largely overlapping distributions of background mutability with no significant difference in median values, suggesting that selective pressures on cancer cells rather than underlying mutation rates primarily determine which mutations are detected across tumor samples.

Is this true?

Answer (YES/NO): NO